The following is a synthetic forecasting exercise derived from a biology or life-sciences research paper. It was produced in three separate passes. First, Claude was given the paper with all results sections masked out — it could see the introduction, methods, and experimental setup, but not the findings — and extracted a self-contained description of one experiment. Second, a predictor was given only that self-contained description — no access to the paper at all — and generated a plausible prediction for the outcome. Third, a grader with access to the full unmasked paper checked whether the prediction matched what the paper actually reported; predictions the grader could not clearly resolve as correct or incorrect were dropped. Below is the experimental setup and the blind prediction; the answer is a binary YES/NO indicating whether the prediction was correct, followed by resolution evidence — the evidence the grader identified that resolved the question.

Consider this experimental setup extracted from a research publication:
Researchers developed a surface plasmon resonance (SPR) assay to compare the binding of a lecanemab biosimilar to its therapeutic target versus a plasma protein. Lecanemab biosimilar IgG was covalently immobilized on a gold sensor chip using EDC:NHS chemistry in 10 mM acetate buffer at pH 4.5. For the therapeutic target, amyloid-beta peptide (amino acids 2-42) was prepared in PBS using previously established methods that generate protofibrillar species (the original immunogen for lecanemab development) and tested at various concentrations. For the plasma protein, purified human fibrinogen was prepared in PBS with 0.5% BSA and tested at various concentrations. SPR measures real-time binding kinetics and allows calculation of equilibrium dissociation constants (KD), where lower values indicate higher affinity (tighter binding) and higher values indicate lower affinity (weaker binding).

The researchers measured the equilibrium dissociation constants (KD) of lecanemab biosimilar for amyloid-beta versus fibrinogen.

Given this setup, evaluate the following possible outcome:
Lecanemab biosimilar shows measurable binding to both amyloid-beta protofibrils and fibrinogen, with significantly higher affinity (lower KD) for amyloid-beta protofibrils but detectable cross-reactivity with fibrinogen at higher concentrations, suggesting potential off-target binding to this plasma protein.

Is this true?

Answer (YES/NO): YES